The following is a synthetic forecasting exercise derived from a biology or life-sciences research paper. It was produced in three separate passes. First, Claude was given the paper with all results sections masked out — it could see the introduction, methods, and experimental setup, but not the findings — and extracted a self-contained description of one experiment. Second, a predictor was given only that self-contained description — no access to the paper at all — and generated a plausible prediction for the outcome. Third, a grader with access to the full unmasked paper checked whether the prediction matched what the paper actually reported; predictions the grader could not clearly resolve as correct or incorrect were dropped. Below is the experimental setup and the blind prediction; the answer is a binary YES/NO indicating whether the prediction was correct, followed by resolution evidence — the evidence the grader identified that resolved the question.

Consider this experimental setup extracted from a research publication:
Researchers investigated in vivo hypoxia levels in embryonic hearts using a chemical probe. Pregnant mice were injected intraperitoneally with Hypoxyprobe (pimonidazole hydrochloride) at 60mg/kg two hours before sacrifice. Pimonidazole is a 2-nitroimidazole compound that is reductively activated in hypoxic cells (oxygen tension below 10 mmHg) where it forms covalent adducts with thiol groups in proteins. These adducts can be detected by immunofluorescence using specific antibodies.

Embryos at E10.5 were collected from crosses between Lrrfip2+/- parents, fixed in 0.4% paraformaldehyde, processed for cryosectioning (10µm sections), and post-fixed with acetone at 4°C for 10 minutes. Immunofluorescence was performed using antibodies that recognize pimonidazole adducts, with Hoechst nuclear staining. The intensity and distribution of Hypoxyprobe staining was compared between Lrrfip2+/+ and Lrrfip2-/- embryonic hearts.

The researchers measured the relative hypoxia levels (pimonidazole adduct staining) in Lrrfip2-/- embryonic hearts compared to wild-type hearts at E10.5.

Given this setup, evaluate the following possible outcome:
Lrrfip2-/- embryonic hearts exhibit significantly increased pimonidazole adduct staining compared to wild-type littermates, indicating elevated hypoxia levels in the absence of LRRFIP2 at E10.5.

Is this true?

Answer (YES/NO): YES